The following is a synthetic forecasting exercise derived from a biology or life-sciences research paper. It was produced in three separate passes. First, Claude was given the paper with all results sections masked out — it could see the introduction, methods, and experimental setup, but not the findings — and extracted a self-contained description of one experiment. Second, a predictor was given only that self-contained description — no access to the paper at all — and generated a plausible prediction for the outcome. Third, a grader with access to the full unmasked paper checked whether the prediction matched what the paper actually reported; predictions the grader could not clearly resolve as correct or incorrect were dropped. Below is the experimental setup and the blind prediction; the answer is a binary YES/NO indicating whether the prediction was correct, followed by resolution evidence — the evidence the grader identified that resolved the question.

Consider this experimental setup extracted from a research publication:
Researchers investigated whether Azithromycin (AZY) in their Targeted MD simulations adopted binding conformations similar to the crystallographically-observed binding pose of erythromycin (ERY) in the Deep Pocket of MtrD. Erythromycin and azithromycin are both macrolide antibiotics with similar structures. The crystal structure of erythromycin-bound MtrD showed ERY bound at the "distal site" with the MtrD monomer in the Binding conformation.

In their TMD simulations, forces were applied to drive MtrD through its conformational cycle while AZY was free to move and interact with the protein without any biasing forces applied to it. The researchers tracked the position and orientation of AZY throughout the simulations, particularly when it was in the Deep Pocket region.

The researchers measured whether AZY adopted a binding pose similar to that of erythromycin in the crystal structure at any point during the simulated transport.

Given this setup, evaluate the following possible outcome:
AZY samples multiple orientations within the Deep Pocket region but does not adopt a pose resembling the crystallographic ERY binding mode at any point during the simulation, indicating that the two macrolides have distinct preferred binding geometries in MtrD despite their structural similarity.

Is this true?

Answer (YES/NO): YES